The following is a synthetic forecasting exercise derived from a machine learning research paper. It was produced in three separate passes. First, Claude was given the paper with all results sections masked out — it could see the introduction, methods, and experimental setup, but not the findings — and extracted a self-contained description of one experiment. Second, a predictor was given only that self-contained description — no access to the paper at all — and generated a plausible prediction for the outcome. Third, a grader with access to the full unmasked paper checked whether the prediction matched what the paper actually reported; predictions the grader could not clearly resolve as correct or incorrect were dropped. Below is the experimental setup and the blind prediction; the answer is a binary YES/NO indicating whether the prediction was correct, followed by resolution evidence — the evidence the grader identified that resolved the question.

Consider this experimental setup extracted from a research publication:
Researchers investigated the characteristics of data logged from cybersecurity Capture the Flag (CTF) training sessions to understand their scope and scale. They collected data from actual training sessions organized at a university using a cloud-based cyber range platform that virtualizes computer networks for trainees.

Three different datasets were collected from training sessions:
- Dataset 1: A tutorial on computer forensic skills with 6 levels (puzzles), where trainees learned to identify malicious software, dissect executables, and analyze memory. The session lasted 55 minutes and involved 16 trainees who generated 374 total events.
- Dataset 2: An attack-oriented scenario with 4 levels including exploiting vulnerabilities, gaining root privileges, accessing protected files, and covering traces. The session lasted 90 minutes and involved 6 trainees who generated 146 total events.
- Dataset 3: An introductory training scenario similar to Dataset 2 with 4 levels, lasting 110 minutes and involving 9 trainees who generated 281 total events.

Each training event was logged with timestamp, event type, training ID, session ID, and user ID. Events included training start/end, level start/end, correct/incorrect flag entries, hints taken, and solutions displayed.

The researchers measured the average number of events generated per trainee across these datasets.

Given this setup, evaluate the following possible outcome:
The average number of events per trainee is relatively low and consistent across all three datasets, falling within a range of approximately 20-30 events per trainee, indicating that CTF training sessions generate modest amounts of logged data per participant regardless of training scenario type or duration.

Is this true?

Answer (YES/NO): NO